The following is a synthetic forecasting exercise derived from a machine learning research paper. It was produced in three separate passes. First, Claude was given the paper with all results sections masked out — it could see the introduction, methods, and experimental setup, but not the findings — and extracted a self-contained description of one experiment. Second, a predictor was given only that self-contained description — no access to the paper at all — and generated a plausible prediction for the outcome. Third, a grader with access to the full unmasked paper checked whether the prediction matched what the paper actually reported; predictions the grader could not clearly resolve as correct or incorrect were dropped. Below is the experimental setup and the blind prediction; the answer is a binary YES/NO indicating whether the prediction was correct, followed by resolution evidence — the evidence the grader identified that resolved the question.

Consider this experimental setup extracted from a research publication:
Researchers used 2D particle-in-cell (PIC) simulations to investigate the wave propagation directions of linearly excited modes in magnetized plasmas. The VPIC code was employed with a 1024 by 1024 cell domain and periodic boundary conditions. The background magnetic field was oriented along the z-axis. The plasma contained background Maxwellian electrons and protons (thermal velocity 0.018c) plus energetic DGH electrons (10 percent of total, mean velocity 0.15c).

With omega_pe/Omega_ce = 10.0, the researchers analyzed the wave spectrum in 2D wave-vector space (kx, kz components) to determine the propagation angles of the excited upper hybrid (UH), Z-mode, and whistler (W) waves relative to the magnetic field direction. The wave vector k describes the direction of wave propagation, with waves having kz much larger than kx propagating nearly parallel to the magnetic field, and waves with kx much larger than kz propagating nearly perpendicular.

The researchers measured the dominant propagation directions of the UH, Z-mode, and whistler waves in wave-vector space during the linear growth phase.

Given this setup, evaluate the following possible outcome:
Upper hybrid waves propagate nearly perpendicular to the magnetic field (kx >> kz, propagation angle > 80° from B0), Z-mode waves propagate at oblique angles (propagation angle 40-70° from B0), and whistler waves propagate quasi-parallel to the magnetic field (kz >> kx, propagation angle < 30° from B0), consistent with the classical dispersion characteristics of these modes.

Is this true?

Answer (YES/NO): NO